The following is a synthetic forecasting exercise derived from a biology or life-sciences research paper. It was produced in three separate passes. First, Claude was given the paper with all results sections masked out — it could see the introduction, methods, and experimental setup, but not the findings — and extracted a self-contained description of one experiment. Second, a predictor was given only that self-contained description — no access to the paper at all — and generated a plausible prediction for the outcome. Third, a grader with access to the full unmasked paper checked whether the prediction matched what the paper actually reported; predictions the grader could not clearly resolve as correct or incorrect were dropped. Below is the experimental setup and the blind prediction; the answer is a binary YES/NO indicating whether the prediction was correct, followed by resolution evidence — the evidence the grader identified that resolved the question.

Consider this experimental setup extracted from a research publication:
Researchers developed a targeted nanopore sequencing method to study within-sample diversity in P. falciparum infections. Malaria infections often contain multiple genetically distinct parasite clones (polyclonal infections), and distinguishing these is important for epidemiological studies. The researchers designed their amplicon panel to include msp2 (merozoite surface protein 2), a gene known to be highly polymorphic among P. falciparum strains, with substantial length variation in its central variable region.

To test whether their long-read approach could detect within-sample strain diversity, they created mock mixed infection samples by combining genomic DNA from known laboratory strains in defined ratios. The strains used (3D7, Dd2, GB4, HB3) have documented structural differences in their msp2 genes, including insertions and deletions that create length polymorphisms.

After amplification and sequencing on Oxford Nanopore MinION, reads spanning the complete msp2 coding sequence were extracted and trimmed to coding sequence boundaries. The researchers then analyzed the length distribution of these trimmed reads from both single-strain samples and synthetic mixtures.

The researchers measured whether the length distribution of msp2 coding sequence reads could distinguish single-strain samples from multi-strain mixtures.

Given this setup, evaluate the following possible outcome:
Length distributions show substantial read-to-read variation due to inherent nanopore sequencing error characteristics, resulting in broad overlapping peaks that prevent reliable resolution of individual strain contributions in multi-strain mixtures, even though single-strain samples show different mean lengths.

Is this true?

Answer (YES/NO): NO